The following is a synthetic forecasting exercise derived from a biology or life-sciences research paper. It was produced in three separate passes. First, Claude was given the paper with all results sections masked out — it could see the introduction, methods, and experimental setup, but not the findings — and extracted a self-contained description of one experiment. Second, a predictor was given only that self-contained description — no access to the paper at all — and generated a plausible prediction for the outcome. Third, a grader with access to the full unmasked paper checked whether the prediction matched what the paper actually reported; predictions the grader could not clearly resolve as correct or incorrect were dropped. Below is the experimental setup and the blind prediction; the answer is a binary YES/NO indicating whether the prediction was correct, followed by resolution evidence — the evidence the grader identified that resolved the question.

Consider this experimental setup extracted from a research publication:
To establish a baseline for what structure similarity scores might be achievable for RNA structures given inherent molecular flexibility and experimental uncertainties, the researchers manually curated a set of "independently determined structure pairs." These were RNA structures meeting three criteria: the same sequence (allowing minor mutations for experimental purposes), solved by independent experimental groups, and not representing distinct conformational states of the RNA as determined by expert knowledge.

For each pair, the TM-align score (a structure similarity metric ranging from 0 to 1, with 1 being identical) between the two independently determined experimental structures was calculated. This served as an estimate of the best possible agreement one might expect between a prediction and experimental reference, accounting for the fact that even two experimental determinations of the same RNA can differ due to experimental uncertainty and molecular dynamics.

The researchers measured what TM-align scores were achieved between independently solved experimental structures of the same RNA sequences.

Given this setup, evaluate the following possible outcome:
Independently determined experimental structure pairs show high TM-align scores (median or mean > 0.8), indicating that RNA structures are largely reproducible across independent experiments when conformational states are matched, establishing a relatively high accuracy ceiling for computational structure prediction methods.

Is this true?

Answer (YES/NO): YES